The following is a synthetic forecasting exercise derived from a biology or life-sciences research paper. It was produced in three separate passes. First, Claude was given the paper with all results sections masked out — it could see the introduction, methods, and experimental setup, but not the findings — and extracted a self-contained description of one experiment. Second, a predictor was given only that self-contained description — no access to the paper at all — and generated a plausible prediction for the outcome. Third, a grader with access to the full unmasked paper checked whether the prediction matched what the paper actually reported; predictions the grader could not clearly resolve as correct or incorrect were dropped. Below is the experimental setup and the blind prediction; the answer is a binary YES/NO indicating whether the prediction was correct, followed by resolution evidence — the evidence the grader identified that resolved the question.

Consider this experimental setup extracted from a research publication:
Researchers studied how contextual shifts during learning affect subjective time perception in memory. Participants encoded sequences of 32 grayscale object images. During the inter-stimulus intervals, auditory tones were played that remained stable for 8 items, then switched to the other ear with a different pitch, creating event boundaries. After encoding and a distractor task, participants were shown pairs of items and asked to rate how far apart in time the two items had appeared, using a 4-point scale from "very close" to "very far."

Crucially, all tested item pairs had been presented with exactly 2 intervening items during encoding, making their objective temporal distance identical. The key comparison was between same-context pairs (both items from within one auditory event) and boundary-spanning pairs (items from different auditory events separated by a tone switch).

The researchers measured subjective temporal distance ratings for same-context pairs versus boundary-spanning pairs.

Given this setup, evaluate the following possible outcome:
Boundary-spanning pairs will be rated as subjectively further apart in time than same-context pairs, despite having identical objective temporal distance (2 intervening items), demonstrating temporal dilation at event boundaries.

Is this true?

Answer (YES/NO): YES